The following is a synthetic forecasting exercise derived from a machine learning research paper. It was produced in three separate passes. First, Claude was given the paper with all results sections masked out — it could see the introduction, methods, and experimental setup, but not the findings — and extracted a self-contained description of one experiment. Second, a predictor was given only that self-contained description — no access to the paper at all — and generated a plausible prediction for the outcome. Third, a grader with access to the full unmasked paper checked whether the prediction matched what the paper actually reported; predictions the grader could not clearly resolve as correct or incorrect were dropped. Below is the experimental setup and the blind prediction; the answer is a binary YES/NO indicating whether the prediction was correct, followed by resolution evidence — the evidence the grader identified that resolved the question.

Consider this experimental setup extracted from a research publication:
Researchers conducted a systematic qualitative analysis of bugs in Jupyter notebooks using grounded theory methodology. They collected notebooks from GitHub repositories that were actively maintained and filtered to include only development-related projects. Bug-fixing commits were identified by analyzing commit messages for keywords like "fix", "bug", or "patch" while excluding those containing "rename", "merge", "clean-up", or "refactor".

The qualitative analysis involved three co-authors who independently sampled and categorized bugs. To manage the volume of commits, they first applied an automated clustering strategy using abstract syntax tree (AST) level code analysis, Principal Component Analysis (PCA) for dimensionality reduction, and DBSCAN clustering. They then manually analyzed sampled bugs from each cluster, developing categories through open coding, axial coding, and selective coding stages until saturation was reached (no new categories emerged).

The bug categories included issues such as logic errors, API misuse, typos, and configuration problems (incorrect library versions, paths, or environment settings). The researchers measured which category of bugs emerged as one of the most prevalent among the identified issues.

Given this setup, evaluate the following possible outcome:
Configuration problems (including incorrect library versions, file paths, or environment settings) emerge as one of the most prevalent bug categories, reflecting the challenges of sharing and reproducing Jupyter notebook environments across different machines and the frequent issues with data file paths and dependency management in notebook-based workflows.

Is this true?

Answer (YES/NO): YES